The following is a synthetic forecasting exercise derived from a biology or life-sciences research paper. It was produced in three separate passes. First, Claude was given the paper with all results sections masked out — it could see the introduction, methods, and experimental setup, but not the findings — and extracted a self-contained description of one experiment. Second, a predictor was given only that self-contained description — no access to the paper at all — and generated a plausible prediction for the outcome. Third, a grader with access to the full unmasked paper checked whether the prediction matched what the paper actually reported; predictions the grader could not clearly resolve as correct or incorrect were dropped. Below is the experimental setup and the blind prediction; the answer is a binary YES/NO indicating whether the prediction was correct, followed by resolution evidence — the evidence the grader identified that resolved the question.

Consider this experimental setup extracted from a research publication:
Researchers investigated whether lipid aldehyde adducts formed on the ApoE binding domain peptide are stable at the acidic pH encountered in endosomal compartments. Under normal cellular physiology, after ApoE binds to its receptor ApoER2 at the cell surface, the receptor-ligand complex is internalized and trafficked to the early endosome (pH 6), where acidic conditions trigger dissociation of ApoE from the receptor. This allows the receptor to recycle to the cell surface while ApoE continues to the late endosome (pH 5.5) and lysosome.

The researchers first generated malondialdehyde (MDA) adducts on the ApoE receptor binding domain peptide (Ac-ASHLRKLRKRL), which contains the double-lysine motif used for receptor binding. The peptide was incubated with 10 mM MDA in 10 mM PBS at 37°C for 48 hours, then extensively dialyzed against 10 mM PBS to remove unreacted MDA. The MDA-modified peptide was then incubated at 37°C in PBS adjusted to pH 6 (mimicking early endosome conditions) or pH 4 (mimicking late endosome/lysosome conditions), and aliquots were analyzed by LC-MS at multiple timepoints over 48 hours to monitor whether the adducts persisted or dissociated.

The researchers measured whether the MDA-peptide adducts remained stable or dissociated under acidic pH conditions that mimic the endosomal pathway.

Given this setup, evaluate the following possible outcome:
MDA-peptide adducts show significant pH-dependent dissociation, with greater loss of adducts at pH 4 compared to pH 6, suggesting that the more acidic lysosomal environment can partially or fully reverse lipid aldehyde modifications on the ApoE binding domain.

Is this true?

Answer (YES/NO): YES